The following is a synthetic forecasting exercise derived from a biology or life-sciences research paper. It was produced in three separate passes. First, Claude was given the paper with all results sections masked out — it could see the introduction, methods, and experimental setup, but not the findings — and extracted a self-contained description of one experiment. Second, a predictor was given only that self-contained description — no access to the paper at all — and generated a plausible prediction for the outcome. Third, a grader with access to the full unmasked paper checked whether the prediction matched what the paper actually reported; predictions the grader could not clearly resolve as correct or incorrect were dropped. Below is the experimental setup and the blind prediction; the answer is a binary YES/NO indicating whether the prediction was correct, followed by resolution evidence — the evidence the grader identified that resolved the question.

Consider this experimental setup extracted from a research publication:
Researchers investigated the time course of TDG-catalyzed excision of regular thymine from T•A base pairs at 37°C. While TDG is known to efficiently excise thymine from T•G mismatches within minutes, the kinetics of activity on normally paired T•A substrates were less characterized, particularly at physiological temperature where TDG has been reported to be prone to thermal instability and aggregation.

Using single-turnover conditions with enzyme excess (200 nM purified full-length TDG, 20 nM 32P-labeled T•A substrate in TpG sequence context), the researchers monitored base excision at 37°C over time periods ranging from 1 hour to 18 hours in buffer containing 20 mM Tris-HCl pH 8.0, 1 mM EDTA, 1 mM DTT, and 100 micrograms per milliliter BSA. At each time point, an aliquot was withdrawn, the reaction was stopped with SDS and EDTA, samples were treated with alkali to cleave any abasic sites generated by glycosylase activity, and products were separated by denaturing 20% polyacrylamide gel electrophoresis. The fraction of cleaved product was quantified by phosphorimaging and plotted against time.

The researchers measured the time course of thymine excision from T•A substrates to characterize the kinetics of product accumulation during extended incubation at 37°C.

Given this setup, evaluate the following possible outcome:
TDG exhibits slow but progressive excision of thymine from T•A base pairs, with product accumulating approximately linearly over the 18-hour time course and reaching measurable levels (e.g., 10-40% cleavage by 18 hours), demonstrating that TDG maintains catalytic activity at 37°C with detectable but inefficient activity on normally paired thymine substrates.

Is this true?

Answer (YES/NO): NO